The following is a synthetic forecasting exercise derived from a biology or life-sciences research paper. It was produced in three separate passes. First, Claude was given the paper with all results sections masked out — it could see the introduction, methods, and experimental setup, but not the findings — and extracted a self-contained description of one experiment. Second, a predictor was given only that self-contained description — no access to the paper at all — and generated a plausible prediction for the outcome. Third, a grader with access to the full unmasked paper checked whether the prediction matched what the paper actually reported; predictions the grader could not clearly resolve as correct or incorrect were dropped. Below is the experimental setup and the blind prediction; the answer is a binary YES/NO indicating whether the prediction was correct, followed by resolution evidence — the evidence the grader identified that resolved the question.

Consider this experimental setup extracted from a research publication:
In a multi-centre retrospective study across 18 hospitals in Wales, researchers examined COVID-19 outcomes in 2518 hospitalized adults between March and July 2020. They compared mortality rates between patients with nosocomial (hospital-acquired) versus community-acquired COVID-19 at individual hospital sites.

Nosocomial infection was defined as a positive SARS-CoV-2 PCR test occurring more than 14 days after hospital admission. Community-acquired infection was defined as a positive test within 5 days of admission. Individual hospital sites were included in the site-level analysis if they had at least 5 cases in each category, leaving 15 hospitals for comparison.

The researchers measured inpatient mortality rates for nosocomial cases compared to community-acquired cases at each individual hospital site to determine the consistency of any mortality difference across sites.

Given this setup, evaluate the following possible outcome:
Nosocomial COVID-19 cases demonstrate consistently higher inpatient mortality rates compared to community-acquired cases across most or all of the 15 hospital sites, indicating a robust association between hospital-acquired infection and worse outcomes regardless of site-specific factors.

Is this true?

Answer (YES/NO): YES